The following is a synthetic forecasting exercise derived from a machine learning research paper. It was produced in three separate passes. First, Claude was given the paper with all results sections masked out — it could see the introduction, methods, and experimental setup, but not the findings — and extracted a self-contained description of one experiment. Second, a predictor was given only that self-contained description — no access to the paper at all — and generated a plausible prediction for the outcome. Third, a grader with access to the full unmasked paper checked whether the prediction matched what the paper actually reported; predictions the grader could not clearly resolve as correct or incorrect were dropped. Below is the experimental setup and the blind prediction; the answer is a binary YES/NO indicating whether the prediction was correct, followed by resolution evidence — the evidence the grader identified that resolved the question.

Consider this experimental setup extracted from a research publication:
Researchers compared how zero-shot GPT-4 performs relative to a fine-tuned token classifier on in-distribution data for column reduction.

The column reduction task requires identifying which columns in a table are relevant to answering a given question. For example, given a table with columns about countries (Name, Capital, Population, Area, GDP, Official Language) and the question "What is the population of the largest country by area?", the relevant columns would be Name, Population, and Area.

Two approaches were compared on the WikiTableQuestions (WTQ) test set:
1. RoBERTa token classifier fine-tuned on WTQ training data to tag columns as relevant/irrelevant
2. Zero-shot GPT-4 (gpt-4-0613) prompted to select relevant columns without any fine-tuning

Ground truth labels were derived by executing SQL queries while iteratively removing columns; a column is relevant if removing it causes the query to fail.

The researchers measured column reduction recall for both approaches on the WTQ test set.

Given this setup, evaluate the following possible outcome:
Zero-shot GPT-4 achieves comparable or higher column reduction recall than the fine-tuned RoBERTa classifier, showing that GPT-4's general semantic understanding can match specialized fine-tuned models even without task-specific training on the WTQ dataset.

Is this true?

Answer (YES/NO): NO